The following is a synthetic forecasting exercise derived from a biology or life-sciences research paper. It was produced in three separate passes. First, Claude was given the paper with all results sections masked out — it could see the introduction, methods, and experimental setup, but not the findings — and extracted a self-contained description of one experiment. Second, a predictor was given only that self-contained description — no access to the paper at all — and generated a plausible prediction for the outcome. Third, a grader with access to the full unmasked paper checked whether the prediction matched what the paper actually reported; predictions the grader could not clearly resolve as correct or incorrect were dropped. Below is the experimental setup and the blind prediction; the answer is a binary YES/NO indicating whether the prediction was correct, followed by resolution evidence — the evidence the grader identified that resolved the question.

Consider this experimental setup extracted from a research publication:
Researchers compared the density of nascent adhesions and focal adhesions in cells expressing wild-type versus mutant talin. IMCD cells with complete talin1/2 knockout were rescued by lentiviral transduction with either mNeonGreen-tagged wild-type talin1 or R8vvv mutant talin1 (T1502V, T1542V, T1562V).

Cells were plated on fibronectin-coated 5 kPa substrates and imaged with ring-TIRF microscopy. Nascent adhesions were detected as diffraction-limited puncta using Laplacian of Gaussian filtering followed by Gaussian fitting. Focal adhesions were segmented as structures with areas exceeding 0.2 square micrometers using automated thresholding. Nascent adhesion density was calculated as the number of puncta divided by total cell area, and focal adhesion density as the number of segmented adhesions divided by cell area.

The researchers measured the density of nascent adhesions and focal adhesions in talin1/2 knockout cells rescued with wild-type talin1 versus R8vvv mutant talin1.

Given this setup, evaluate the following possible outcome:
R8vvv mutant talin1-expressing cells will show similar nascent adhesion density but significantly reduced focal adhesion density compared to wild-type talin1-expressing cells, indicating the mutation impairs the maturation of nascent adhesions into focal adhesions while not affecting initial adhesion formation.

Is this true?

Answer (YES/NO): NO